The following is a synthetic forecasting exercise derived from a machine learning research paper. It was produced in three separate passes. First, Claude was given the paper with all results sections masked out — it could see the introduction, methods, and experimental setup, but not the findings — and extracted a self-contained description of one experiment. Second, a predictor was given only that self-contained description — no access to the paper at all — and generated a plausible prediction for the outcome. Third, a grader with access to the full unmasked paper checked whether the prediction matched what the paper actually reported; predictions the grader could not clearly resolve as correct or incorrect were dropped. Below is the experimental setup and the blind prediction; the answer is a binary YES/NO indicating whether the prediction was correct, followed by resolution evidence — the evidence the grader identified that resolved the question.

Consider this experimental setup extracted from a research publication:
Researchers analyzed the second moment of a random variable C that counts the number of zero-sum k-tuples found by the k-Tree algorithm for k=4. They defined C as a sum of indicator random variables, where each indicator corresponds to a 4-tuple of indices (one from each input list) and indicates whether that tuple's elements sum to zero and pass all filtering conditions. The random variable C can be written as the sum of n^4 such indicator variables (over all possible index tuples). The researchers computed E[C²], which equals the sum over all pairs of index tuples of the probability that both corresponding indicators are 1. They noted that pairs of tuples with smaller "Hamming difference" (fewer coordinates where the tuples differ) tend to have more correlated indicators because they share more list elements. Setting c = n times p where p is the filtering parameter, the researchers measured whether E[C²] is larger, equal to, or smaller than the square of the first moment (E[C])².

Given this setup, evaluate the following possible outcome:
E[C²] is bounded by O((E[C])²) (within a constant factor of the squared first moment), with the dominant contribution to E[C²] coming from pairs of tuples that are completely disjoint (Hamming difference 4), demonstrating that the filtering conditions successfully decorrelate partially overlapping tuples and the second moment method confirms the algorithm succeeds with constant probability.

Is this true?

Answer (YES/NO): NO